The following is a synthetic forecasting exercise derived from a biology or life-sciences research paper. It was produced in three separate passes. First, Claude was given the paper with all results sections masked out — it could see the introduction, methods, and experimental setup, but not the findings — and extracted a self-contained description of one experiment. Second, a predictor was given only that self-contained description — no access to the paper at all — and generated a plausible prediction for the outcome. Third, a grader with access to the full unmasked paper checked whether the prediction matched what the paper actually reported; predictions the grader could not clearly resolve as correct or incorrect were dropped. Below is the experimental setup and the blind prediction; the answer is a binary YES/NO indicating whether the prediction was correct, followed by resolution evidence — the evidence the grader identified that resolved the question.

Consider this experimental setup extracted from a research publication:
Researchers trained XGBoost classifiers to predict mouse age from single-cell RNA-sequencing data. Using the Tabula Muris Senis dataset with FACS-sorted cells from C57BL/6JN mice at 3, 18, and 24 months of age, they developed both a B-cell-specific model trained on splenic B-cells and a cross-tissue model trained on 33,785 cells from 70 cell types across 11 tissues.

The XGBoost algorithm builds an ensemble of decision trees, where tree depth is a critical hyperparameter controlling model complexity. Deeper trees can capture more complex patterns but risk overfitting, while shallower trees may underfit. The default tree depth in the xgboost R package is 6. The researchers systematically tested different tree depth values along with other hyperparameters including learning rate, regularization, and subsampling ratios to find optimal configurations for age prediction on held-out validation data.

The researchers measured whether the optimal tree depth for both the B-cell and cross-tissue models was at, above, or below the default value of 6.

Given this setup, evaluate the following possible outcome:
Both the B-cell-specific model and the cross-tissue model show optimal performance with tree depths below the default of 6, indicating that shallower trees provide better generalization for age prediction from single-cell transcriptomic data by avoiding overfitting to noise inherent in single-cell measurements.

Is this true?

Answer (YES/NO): YES